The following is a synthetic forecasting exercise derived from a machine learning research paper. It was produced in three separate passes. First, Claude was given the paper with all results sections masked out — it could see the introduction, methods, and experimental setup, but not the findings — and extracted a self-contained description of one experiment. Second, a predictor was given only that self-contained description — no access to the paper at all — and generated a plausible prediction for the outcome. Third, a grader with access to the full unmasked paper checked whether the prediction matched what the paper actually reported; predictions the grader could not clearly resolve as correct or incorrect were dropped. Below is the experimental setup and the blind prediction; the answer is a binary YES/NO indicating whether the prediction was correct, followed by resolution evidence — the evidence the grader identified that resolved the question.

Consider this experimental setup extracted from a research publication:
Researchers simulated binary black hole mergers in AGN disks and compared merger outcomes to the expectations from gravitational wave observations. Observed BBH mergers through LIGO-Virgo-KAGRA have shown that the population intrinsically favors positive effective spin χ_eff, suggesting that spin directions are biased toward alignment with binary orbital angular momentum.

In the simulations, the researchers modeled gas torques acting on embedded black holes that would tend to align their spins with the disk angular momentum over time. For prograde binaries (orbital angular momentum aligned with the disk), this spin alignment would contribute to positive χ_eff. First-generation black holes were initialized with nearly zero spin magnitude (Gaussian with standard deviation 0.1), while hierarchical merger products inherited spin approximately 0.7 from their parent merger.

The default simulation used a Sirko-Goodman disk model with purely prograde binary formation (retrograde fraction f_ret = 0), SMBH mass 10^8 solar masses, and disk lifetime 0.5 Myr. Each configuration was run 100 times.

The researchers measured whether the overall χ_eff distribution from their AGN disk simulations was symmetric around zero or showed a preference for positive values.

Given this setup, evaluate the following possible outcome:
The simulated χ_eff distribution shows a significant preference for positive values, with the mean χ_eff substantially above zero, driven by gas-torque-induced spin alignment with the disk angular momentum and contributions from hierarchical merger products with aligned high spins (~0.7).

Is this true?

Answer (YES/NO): NO